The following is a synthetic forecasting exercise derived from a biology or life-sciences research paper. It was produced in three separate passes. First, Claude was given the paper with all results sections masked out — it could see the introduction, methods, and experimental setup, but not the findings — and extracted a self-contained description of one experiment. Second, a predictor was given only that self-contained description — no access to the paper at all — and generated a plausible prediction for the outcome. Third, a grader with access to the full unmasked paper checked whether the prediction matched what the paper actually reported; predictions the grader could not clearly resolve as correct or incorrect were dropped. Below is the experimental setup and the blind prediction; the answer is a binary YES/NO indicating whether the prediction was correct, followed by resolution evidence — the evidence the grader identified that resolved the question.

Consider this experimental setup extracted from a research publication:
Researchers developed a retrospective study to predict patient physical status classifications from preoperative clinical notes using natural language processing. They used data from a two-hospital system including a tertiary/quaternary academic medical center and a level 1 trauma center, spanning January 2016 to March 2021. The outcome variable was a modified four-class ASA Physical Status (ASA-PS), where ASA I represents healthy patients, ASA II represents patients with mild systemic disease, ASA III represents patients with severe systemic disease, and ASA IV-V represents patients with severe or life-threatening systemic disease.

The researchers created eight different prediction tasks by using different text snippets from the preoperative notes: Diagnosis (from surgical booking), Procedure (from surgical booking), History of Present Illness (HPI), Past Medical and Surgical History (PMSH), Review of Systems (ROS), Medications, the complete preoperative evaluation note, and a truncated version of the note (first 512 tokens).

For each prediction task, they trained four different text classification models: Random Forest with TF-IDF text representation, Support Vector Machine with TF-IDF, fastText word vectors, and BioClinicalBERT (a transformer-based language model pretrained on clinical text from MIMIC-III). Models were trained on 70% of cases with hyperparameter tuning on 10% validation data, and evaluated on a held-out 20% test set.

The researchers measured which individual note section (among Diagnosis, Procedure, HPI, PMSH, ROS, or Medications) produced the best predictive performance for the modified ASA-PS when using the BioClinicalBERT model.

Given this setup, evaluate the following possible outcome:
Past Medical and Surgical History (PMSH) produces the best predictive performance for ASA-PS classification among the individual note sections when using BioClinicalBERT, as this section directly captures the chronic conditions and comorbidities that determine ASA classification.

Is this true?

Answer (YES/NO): NO